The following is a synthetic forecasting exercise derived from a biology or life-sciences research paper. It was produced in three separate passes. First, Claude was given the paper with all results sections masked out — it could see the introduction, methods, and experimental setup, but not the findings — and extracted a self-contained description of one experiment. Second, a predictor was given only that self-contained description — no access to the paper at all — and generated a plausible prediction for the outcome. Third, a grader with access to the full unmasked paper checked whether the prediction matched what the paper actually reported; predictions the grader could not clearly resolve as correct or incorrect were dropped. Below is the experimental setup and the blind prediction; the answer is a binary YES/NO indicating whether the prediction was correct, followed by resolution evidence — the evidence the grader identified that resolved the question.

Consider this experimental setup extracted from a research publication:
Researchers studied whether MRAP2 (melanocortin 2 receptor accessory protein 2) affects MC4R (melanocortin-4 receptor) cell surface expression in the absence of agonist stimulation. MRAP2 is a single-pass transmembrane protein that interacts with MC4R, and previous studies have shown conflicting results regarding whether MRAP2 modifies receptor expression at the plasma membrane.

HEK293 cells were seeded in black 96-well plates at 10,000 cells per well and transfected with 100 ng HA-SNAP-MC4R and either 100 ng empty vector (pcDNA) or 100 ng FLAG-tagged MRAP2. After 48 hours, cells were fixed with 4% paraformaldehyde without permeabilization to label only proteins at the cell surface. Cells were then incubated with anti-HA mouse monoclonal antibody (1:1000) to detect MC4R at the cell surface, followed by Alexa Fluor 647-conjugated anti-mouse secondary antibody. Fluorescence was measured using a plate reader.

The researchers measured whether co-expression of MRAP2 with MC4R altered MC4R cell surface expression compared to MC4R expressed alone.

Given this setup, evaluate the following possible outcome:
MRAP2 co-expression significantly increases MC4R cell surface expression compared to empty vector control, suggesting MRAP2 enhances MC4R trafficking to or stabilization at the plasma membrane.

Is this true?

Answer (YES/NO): NO